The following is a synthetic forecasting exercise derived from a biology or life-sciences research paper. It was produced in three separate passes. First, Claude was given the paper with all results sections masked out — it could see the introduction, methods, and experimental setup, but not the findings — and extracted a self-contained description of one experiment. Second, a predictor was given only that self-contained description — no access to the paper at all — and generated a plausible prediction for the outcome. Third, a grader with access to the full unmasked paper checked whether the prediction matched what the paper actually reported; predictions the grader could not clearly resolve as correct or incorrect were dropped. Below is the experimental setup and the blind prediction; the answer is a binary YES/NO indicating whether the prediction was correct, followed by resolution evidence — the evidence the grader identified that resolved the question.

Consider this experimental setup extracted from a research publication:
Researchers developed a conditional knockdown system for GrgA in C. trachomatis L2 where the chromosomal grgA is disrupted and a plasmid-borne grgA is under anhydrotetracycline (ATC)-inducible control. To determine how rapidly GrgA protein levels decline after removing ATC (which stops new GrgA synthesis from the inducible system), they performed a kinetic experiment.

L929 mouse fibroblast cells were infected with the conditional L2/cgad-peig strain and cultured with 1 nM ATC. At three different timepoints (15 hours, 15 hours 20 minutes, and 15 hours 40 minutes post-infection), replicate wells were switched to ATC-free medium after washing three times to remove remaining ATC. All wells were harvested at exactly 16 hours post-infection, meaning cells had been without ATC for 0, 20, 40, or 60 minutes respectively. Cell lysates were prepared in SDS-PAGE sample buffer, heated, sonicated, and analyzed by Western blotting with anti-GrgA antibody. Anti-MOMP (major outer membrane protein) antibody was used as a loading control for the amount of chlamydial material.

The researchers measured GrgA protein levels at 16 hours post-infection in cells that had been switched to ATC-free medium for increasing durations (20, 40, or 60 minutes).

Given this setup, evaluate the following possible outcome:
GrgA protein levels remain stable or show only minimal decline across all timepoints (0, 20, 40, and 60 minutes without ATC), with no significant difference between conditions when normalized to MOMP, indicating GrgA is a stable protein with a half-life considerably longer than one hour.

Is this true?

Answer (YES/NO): NO